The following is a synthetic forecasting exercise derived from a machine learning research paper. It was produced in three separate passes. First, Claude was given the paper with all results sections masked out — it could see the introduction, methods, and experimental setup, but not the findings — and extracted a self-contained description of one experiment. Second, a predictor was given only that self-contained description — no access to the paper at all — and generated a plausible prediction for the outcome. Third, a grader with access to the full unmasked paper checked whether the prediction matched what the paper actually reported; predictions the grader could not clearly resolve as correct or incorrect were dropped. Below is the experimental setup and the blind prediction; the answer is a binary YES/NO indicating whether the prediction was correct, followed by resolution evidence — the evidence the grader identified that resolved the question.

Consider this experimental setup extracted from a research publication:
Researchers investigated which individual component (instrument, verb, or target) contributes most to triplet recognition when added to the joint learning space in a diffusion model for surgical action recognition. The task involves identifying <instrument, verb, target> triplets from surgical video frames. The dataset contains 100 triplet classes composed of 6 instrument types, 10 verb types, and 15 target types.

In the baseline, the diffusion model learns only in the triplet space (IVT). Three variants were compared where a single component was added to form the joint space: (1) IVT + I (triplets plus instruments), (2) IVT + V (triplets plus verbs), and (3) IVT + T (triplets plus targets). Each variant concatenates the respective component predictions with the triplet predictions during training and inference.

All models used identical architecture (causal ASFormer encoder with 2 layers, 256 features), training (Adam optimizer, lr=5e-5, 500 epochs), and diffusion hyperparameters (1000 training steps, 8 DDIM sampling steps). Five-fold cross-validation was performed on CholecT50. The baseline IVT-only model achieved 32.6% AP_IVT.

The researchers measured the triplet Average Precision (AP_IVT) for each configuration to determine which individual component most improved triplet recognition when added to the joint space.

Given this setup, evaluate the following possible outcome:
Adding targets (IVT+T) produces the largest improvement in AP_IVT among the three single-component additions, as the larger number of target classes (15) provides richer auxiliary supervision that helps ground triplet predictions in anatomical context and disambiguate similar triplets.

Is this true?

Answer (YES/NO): NO